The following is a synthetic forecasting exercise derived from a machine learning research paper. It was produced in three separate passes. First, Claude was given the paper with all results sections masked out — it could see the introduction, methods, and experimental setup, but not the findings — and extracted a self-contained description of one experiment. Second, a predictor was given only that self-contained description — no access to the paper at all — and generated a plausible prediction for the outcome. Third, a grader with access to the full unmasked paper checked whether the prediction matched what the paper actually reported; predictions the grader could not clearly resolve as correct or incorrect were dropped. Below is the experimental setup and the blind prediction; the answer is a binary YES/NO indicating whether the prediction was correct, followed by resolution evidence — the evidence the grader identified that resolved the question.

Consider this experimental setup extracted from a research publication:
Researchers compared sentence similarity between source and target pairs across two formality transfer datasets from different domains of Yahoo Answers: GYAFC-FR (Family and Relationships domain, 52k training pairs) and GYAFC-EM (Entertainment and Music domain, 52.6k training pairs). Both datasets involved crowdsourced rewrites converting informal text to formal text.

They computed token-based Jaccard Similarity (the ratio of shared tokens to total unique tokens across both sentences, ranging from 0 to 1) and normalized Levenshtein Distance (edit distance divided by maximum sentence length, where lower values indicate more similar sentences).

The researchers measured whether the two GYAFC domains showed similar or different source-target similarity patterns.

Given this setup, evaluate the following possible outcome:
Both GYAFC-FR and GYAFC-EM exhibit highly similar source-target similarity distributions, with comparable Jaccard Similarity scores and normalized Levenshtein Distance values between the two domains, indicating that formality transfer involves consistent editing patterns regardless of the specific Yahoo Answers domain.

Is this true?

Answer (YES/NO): YES